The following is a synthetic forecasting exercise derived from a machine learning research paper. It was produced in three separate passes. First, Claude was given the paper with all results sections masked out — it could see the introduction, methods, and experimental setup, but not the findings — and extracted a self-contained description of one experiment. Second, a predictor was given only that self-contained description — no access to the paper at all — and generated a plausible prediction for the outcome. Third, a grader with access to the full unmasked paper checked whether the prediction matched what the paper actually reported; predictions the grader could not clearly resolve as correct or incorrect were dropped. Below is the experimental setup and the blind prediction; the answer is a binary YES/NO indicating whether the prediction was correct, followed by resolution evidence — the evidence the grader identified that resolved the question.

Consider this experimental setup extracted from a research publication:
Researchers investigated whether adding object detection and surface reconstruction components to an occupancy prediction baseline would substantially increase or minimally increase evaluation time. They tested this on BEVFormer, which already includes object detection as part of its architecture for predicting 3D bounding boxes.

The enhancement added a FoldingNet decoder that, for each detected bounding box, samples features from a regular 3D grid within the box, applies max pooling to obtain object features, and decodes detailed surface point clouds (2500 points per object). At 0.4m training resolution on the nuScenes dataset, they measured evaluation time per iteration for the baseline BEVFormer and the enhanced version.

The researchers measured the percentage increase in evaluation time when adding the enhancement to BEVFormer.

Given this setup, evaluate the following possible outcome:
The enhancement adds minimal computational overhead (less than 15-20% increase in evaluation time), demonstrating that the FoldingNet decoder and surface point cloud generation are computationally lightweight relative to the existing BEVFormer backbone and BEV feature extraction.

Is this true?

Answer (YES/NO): YES